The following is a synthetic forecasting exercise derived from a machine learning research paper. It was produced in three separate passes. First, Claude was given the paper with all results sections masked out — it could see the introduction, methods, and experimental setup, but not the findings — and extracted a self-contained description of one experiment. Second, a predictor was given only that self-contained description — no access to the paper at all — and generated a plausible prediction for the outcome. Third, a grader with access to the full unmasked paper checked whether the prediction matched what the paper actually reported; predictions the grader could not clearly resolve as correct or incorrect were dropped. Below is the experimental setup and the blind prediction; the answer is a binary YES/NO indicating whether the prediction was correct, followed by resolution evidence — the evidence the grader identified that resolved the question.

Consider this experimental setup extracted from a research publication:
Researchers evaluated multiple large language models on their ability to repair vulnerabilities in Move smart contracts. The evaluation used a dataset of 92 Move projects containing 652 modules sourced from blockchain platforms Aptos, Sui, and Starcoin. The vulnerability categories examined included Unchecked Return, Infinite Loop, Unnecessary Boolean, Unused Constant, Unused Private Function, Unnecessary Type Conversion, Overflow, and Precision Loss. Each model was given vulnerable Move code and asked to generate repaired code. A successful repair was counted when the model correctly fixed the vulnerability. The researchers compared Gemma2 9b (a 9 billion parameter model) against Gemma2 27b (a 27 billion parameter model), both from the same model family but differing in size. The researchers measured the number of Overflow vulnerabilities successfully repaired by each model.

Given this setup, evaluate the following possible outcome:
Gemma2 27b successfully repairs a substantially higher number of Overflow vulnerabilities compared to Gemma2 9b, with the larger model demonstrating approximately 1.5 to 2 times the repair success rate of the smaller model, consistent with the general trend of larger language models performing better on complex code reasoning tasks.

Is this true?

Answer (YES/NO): NO